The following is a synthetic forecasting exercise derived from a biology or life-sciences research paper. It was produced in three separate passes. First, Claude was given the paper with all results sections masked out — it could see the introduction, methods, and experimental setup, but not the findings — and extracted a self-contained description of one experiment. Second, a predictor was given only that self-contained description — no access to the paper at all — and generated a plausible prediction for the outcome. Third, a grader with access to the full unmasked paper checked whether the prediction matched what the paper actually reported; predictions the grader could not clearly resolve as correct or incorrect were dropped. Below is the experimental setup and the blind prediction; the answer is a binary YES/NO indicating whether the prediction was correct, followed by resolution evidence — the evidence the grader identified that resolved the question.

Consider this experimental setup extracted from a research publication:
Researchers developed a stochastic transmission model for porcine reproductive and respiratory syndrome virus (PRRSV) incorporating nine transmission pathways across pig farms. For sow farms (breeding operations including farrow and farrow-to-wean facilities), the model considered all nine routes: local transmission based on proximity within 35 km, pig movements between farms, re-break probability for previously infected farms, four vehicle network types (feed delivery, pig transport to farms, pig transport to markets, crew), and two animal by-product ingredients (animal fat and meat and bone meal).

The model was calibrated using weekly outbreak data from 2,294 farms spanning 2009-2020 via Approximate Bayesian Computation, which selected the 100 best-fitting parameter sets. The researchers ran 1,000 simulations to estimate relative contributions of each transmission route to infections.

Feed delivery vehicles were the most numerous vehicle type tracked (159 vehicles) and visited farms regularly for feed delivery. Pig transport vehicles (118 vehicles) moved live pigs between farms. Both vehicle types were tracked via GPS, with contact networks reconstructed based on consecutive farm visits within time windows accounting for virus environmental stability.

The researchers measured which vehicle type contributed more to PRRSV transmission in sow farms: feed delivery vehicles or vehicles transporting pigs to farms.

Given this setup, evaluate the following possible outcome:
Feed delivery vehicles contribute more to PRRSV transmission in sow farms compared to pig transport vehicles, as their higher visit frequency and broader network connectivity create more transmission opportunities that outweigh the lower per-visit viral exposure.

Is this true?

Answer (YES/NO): NO